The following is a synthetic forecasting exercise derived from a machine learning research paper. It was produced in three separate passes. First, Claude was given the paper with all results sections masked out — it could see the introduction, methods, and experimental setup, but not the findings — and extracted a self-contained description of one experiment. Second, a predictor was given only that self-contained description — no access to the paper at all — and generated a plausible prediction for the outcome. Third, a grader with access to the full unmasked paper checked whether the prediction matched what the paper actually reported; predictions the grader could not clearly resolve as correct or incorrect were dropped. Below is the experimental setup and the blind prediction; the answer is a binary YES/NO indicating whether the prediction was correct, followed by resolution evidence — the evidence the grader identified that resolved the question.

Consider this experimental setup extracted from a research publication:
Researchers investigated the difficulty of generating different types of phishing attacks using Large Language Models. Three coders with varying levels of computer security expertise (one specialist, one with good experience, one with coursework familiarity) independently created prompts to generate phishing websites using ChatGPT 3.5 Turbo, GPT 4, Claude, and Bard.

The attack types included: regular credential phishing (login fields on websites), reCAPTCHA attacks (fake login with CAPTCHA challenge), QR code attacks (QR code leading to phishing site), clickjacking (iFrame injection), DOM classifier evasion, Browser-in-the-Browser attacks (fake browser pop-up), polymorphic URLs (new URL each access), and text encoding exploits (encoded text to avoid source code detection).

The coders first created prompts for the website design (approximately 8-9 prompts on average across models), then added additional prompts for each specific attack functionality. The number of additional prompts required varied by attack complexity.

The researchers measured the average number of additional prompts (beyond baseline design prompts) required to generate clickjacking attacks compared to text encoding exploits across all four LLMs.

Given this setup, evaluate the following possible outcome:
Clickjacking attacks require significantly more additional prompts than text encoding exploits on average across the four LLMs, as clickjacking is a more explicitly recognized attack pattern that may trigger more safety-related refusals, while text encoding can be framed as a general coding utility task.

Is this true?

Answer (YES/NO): YES